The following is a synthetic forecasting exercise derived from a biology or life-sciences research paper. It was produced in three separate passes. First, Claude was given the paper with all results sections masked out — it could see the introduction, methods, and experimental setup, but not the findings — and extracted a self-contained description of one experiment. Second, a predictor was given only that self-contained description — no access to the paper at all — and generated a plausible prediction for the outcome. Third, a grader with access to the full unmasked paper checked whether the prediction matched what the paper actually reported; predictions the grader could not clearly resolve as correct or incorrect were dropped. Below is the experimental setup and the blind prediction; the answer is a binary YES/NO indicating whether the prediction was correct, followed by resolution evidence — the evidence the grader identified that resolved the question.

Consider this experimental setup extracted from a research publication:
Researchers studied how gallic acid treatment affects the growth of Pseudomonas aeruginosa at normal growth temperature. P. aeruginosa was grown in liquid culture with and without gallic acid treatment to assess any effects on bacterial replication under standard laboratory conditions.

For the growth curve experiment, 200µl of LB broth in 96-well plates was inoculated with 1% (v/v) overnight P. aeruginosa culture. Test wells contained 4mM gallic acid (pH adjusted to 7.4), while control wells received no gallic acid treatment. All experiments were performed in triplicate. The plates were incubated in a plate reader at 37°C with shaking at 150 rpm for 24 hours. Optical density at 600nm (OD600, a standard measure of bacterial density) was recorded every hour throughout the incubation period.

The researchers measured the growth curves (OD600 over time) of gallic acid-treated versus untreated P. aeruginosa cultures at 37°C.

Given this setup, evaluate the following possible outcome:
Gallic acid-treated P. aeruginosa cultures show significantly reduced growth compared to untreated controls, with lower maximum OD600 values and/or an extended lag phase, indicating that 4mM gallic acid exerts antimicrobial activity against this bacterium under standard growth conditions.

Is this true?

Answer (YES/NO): NO